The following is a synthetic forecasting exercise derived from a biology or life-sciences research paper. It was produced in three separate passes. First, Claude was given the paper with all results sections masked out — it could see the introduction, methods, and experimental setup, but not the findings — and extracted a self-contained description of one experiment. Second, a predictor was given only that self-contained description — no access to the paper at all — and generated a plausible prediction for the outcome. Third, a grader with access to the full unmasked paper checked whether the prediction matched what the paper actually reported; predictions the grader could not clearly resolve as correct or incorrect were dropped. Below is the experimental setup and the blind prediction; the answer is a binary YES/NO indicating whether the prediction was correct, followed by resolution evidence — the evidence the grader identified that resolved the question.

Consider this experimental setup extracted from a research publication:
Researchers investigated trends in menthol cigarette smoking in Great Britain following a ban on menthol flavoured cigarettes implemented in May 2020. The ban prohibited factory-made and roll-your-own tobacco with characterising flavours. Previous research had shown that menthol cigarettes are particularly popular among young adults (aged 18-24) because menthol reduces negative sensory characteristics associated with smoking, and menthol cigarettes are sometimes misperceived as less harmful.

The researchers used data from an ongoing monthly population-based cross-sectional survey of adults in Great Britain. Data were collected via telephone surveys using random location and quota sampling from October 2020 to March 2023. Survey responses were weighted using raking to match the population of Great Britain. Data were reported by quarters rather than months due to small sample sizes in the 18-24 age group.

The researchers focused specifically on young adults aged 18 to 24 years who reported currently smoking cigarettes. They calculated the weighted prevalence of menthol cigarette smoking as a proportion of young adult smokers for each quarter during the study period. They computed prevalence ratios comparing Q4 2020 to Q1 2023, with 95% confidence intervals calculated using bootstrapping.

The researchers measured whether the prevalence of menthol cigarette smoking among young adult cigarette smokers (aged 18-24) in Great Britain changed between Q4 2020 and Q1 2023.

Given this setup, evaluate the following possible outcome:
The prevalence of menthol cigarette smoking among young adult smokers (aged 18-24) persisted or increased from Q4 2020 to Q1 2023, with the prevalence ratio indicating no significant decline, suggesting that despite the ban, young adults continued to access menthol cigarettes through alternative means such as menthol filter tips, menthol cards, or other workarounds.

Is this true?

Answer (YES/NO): NO